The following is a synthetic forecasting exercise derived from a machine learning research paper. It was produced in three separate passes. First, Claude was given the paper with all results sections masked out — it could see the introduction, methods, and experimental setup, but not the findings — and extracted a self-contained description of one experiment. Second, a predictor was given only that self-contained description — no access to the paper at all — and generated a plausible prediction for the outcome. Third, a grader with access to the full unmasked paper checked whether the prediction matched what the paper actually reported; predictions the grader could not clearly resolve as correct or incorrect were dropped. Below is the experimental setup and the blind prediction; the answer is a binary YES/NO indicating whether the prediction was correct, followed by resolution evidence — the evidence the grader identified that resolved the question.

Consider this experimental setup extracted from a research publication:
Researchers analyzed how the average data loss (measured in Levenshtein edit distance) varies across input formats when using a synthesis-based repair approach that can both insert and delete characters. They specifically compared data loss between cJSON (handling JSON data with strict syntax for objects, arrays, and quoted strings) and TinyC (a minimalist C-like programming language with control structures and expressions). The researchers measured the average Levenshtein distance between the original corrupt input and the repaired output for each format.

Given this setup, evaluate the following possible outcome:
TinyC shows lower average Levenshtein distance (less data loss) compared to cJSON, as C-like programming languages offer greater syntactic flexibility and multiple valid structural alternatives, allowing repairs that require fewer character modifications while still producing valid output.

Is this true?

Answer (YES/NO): YES